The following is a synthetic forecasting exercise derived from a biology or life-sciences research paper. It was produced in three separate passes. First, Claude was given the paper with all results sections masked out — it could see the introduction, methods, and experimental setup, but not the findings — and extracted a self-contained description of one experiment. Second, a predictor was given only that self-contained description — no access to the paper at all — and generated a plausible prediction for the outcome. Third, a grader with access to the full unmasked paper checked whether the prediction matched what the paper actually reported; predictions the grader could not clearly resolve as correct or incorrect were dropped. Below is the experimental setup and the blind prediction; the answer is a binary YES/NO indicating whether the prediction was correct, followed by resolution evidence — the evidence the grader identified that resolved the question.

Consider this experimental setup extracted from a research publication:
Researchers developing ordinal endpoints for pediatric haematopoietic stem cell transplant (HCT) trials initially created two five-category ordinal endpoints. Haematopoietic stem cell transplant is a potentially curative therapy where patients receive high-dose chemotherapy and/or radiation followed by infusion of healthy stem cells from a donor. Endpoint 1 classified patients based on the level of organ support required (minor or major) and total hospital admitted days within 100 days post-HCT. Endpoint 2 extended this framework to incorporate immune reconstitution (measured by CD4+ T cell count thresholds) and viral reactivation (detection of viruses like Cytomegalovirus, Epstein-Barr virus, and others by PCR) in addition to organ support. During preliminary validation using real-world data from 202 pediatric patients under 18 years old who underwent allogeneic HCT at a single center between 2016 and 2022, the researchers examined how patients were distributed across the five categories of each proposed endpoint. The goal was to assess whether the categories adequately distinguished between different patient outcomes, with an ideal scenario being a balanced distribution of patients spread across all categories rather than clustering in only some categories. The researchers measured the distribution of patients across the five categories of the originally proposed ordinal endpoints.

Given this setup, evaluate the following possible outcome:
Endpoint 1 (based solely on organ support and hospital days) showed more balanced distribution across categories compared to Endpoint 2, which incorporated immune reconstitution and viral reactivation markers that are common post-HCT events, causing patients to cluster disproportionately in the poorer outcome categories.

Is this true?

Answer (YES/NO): NO